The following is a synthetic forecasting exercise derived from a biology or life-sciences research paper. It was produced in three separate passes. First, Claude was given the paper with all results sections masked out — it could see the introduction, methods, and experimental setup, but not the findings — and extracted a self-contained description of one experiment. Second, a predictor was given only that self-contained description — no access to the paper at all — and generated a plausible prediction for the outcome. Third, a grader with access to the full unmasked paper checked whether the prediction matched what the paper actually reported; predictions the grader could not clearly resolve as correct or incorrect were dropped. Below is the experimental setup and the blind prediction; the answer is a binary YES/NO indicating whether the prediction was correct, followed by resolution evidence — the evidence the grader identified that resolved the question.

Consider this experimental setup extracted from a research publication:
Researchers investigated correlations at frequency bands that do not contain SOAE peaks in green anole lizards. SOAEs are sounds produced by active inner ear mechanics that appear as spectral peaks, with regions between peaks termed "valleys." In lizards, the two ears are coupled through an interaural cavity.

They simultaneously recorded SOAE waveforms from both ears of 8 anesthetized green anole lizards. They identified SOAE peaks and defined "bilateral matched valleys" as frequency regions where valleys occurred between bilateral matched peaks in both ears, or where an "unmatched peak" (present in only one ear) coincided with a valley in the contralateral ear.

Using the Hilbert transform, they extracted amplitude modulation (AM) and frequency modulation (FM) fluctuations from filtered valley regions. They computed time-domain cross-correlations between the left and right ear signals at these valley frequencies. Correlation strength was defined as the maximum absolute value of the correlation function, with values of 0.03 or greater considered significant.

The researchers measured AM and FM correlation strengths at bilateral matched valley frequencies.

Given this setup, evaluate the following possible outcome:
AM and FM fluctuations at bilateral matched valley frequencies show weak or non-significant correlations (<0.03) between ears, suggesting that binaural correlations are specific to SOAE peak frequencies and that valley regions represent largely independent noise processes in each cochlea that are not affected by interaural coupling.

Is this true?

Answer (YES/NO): NO